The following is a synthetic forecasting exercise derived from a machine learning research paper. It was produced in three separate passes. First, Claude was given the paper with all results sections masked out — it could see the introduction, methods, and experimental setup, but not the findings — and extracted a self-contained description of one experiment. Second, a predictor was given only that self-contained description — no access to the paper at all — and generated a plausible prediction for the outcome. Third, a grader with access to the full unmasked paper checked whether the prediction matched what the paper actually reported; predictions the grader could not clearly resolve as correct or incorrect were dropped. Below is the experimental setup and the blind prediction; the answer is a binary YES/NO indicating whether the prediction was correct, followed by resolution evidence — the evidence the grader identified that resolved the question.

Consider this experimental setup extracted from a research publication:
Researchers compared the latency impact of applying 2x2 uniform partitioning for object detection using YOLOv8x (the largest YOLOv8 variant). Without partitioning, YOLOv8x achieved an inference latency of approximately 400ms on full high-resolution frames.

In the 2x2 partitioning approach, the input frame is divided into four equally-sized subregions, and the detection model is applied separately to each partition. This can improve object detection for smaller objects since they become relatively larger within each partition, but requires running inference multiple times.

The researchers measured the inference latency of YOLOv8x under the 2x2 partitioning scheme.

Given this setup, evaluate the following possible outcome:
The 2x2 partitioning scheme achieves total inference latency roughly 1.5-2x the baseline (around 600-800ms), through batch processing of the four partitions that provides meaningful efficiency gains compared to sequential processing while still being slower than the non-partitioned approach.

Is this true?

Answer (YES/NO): NO